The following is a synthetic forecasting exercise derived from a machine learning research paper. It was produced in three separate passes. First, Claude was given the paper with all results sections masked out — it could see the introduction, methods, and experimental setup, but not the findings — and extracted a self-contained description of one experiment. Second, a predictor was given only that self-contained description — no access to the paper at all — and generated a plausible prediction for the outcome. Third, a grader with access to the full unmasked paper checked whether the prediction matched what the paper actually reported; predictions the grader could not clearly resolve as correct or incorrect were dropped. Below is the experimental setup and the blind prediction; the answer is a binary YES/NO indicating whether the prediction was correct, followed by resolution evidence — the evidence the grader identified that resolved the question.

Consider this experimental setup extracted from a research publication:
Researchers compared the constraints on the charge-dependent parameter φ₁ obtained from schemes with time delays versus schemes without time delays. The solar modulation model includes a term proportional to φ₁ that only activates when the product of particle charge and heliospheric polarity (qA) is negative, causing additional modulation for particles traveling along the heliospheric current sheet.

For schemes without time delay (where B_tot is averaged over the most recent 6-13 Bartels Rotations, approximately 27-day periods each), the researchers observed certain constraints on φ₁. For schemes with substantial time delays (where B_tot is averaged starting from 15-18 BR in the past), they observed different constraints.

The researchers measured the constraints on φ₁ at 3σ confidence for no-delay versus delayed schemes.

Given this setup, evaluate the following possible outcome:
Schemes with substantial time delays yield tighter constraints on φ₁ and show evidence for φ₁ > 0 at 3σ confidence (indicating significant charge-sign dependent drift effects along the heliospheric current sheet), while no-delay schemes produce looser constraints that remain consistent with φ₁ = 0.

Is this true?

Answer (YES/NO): YES